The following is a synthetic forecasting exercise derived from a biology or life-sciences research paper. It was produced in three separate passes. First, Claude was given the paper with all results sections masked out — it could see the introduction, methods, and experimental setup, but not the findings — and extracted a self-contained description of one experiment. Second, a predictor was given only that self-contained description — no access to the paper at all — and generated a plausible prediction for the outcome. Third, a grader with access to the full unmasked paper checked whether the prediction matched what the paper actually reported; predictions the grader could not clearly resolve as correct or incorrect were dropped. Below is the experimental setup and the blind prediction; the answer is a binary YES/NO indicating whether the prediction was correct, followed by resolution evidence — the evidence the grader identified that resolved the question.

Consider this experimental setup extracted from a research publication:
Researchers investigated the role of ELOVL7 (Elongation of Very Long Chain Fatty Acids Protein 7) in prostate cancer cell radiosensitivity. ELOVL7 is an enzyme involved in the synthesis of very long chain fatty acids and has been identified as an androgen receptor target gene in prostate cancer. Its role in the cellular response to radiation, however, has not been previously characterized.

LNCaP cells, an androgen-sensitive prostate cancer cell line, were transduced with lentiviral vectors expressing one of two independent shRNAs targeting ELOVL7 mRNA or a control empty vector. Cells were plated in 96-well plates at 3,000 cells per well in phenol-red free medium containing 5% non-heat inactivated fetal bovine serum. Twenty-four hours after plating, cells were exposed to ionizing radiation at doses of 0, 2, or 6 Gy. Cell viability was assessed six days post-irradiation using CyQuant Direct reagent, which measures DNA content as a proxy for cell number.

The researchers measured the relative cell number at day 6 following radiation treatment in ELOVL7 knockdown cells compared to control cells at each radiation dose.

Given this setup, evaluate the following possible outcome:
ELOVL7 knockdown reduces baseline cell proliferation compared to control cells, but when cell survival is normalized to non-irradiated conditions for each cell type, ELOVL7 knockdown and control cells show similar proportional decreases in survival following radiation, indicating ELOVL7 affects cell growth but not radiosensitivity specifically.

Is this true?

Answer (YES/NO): NO